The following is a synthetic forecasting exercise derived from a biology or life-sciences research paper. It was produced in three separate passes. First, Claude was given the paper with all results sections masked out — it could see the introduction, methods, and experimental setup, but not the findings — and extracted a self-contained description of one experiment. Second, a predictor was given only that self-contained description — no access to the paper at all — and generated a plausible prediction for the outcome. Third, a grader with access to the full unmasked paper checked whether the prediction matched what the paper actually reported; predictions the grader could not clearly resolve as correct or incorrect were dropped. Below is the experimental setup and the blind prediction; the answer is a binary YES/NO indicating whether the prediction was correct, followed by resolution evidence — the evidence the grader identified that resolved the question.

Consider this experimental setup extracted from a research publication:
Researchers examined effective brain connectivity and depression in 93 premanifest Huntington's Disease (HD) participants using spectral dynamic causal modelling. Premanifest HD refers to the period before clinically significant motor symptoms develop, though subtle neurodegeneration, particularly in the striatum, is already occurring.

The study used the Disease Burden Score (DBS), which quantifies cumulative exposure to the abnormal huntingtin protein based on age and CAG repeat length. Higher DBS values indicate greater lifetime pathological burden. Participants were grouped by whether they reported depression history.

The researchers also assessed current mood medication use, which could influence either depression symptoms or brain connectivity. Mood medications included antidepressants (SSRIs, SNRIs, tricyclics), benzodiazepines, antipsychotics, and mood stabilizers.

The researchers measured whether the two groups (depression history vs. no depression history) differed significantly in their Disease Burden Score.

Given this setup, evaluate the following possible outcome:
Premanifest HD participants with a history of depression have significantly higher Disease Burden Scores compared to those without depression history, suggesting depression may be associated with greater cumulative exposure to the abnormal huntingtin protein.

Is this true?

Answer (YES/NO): NO